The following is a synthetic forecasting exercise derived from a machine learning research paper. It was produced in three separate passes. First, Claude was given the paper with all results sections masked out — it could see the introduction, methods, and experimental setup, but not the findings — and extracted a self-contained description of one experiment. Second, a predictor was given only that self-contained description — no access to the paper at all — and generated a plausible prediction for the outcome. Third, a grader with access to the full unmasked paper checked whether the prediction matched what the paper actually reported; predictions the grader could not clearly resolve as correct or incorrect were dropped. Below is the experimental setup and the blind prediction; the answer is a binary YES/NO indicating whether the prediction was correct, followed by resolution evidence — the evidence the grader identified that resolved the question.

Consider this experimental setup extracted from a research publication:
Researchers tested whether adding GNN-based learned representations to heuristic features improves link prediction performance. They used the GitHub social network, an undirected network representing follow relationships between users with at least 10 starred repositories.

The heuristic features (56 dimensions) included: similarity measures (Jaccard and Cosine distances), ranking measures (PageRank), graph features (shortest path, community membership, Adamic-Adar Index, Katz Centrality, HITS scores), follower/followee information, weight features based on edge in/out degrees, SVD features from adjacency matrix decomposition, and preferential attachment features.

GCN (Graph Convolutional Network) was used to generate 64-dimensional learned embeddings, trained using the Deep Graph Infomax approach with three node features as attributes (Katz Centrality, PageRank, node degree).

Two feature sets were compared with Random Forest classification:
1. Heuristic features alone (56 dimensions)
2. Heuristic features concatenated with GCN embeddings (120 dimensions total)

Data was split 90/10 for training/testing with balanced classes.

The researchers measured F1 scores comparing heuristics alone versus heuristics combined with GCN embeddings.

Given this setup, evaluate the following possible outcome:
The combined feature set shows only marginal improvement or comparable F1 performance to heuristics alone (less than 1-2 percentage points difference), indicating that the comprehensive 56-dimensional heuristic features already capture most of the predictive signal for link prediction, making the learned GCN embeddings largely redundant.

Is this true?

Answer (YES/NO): YES